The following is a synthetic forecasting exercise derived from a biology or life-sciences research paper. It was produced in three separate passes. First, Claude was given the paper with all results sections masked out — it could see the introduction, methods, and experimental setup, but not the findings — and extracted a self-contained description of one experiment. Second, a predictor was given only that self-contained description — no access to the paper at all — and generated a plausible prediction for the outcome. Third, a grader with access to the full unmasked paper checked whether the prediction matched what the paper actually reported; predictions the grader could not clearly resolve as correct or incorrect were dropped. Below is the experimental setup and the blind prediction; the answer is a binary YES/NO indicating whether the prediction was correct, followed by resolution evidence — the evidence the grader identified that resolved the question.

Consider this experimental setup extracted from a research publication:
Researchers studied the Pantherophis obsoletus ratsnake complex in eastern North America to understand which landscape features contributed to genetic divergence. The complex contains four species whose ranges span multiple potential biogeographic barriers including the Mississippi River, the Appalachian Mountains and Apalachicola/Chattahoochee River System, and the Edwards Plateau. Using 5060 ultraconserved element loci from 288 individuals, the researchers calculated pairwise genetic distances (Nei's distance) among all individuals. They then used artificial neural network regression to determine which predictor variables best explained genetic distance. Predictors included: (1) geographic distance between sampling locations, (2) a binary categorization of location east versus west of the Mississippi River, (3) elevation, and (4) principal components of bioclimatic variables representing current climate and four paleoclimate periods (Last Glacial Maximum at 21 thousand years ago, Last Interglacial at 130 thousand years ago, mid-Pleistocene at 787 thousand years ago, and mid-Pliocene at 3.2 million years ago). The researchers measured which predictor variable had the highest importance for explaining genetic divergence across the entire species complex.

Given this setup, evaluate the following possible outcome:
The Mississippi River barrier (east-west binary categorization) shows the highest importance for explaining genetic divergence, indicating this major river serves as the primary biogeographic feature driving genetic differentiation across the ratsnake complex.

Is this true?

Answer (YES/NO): YES